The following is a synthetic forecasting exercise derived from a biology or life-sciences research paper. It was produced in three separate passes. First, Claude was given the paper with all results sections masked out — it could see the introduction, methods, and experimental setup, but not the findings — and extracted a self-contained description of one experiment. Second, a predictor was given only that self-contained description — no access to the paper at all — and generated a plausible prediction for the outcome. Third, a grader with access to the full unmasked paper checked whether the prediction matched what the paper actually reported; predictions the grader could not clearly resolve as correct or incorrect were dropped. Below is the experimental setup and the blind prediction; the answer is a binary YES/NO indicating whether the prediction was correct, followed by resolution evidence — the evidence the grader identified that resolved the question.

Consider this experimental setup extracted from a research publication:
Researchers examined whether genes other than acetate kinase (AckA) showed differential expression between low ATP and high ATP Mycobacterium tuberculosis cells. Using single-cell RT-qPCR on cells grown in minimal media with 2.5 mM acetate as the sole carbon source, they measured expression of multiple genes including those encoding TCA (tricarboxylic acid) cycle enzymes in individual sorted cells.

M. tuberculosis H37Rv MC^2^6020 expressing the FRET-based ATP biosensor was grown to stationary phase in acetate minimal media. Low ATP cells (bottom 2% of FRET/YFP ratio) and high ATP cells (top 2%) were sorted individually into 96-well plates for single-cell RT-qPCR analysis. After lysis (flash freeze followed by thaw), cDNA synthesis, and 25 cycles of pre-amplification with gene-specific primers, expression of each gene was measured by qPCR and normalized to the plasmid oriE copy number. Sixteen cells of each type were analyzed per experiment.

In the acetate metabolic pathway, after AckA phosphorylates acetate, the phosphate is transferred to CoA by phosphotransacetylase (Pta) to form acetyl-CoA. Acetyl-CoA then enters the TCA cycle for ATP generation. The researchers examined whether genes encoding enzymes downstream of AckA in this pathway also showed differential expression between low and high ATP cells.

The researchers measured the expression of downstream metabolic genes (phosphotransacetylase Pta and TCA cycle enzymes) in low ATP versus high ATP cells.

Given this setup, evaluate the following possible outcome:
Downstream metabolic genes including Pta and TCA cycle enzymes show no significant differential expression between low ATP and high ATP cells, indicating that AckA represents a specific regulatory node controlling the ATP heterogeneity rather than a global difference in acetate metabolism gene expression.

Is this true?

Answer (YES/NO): NO